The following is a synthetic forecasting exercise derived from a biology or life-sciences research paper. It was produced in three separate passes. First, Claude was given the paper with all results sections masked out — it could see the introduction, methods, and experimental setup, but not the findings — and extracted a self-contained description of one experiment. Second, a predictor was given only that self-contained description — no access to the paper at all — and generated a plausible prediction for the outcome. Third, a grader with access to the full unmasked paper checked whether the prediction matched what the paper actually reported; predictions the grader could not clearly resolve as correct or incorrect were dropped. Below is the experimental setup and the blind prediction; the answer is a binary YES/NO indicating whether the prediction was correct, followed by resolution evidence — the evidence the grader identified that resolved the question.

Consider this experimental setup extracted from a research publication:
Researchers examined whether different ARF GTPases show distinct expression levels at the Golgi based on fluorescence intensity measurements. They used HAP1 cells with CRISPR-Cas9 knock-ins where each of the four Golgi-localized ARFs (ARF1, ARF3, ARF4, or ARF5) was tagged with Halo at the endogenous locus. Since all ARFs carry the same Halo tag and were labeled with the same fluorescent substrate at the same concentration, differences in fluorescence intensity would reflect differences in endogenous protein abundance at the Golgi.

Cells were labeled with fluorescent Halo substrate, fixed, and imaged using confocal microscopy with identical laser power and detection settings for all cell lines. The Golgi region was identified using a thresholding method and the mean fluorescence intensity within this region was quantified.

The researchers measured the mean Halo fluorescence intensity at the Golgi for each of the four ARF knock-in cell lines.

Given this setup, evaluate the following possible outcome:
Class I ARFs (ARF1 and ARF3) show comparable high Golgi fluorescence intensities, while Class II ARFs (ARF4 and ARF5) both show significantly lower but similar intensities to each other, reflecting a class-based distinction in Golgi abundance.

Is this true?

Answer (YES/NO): NO